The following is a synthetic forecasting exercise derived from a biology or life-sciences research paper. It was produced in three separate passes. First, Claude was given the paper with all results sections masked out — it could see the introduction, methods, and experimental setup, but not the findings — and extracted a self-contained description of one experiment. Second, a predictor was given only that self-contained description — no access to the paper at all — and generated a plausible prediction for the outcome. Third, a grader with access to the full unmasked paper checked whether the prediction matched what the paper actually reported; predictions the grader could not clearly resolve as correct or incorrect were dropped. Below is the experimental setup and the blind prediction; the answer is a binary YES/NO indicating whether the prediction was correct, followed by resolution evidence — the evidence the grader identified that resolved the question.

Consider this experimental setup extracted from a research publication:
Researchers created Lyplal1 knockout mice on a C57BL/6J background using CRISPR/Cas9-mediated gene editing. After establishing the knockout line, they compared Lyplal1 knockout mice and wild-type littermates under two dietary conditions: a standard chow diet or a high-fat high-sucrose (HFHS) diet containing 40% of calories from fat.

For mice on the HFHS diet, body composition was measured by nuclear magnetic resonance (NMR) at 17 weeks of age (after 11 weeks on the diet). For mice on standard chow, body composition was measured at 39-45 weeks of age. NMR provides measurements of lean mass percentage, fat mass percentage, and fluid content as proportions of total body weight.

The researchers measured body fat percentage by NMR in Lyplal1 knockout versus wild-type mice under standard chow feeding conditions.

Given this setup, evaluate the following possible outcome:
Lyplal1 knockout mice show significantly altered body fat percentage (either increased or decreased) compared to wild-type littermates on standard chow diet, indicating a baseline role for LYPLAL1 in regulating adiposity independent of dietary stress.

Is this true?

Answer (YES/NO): NO